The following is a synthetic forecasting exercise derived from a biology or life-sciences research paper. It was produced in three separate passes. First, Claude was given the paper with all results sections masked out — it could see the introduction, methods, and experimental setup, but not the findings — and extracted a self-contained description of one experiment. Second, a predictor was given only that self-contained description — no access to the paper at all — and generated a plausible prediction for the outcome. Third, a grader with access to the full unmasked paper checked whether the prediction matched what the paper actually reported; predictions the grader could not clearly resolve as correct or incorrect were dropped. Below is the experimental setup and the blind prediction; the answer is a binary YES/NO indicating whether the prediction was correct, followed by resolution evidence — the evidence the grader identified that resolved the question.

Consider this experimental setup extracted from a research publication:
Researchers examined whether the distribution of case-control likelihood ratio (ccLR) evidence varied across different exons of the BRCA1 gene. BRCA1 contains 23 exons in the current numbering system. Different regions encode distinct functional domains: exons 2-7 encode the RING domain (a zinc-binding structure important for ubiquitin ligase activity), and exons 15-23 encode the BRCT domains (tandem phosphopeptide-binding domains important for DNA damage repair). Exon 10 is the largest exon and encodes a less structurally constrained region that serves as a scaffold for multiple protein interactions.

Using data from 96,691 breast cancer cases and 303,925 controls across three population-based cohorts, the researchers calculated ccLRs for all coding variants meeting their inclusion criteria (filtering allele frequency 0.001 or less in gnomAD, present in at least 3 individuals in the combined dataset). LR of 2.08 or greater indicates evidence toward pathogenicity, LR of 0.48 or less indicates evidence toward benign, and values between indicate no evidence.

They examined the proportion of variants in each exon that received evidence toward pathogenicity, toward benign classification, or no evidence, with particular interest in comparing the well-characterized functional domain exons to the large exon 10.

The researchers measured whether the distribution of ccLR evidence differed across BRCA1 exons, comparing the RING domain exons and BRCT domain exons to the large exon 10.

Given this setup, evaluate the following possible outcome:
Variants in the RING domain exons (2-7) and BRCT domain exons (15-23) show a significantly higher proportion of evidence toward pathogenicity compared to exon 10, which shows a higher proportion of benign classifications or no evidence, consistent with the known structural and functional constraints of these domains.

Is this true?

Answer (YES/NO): YES